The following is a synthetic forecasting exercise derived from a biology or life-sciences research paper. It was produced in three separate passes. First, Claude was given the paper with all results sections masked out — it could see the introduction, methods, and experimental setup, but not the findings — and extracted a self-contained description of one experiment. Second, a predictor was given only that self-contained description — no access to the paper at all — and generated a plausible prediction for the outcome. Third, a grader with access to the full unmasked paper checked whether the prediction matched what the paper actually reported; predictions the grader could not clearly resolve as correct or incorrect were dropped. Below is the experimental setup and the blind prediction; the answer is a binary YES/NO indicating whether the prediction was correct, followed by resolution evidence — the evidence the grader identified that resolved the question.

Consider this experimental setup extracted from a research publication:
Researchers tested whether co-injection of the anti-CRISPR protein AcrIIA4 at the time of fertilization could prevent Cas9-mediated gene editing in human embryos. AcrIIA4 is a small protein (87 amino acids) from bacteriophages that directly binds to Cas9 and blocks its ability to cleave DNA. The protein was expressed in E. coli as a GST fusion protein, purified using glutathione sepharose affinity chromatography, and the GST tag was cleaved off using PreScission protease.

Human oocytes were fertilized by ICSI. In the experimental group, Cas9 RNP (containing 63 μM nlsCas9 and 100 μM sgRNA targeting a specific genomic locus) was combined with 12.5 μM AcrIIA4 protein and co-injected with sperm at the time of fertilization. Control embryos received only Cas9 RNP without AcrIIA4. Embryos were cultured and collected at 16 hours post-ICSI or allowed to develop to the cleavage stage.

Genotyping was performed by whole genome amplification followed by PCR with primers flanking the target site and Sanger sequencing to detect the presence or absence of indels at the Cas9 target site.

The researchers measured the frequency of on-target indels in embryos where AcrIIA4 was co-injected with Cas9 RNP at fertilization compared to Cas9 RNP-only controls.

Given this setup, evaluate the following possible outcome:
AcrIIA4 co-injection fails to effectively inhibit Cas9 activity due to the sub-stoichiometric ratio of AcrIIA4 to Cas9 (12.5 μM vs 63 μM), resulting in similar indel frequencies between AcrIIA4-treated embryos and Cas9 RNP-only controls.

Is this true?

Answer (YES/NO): NO